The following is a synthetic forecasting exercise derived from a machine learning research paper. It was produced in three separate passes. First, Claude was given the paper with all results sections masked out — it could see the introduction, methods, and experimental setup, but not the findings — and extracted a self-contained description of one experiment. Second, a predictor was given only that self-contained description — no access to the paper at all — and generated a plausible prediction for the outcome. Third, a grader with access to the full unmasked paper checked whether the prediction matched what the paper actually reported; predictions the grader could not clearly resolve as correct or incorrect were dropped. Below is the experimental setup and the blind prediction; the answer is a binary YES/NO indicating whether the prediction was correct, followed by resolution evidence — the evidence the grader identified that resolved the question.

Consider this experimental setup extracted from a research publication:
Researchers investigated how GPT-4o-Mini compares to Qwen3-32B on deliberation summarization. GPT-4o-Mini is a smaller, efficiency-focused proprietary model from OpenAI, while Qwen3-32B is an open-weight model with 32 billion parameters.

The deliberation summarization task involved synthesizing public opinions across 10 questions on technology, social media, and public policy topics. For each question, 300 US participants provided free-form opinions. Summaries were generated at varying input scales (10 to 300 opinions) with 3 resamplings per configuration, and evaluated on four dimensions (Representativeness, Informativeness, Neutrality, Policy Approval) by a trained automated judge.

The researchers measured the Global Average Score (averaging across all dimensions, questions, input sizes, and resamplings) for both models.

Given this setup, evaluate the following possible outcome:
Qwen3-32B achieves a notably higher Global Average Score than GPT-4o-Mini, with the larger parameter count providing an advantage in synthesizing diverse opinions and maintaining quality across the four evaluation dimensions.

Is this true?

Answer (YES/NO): YES